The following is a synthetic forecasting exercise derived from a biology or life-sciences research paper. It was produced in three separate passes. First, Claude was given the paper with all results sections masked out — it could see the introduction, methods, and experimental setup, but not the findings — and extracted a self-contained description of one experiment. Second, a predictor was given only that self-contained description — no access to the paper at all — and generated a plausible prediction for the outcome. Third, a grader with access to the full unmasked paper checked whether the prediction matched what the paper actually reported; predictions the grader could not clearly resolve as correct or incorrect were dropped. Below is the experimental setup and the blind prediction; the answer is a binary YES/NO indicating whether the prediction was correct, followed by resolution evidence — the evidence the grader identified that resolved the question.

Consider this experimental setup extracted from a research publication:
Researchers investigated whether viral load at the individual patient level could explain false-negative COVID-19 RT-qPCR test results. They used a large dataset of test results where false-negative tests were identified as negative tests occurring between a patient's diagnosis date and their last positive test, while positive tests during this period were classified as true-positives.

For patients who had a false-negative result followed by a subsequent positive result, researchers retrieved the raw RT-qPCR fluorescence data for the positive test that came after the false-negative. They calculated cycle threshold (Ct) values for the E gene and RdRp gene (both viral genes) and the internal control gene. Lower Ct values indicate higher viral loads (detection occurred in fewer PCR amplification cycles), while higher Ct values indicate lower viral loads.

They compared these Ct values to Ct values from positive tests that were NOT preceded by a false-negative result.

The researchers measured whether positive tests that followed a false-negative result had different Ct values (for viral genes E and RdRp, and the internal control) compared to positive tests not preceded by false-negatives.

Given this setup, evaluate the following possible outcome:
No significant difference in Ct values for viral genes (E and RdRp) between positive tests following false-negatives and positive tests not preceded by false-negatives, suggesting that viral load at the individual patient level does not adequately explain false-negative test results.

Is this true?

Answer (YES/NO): NO